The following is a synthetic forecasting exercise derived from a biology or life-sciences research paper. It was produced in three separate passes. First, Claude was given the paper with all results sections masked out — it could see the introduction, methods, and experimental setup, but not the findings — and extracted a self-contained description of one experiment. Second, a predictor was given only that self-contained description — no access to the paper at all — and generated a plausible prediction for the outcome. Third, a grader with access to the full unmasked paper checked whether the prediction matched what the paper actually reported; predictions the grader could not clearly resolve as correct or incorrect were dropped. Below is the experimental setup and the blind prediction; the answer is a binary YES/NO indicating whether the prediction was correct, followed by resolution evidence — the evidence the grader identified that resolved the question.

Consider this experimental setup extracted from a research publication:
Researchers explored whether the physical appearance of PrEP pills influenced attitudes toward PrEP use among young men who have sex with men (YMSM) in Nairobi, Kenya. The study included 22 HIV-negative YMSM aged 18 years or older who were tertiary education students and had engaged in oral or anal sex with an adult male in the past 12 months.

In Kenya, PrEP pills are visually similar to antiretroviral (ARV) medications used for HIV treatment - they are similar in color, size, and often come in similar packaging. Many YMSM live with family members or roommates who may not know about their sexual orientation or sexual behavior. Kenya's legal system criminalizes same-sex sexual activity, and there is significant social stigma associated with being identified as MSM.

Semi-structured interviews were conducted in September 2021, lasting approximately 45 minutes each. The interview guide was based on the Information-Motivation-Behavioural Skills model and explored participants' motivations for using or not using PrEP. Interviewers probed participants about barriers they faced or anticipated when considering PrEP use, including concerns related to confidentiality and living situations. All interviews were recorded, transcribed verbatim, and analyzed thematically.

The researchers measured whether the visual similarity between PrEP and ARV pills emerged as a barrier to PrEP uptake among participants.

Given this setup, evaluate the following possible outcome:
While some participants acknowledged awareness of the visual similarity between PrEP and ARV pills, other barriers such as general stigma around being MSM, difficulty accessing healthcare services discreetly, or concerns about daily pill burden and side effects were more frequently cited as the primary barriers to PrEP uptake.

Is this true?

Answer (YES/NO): NO